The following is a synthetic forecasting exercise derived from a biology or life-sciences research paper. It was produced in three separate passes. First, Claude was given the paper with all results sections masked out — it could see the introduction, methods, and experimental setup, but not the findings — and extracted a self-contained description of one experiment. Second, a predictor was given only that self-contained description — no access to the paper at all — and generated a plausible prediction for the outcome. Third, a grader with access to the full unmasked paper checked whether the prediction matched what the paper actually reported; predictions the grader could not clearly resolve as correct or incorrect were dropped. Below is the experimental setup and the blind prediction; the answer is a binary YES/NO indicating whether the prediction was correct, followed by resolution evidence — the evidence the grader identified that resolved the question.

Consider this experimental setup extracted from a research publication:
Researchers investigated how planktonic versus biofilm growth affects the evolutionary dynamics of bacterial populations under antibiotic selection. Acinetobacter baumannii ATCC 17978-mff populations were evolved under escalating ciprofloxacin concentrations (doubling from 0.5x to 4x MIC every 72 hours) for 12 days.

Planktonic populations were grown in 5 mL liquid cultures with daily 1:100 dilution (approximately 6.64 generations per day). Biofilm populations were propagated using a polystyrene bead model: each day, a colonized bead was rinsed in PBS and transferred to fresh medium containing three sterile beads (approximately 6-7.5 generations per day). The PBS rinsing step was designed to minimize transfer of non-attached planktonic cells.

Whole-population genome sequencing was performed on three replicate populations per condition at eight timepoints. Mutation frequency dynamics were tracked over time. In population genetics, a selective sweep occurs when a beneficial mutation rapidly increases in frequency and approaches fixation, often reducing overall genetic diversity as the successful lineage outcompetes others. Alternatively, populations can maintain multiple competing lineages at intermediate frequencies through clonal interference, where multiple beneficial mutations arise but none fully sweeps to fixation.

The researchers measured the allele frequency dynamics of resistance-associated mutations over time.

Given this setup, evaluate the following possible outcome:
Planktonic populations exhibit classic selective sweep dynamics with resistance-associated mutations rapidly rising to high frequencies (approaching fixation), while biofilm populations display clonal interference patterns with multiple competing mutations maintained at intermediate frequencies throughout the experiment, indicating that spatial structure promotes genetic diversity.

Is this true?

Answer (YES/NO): YES